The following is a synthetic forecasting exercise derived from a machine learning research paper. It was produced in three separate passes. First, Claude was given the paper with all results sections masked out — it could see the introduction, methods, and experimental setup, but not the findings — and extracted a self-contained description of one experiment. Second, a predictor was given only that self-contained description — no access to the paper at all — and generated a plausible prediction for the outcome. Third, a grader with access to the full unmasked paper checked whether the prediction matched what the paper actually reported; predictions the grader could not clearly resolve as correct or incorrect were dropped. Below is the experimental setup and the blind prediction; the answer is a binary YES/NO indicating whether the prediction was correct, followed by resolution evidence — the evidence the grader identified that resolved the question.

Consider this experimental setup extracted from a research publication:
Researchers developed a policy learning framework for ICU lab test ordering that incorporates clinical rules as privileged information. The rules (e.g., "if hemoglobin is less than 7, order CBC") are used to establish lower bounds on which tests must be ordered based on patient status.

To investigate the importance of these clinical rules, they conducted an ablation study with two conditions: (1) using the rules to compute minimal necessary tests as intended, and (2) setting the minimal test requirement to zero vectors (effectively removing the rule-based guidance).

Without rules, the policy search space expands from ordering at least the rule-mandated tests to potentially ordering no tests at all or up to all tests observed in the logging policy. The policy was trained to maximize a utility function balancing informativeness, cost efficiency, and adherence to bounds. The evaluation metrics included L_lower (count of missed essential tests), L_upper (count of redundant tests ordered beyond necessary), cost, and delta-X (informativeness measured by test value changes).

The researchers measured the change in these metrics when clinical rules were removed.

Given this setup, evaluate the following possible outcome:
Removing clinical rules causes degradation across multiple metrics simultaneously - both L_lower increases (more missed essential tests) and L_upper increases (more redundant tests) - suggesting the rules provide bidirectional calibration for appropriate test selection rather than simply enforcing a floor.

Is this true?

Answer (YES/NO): YES